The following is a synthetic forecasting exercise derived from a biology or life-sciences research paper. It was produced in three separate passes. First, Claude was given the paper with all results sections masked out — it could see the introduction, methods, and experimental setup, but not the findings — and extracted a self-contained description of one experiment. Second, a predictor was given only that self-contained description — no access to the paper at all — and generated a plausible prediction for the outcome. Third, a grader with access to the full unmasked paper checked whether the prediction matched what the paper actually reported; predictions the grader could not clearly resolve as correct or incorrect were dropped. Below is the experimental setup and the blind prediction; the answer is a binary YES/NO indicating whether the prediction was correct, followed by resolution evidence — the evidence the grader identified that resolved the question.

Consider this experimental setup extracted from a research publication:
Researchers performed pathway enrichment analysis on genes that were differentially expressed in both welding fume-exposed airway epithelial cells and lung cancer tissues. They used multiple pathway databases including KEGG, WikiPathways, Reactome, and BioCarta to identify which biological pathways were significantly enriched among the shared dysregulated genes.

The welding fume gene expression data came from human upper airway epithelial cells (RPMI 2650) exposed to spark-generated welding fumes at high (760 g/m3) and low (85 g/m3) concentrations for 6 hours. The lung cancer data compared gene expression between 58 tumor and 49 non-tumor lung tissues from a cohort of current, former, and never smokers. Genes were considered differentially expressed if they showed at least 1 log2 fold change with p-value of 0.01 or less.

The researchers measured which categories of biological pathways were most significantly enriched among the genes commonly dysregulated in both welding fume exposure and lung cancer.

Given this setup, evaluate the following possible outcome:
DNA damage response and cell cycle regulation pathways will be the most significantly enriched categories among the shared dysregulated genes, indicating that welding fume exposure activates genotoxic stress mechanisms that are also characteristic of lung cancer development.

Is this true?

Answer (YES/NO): NO